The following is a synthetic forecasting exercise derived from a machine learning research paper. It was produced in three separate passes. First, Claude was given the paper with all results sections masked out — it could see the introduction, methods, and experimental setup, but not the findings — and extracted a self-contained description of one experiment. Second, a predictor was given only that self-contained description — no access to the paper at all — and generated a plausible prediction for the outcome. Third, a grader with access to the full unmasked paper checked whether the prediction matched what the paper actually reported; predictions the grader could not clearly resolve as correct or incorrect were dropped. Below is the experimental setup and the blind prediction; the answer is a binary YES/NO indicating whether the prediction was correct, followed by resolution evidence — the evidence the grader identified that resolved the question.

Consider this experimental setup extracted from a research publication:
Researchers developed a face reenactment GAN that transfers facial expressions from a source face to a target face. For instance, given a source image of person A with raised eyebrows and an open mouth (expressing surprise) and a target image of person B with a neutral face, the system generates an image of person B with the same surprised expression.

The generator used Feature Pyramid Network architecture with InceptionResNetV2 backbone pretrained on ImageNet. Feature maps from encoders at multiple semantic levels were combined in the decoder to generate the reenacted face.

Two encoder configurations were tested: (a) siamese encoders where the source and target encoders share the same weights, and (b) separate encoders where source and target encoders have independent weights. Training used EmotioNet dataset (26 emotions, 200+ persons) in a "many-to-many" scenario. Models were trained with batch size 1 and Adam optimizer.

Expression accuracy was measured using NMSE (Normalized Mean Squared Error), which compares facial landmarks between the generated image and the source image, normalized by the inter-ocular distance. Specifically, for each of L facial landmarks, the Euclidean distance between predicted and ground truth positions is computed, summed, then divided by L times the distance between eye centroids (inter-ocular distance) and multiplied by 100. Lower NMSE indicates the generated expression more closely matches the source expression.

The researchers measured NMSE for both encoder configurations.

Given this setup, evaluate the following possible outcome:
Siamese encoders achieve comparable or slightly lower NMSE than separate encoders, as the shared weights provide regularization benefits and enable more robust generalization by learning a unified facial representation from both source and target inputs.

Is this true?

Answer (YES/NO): YES